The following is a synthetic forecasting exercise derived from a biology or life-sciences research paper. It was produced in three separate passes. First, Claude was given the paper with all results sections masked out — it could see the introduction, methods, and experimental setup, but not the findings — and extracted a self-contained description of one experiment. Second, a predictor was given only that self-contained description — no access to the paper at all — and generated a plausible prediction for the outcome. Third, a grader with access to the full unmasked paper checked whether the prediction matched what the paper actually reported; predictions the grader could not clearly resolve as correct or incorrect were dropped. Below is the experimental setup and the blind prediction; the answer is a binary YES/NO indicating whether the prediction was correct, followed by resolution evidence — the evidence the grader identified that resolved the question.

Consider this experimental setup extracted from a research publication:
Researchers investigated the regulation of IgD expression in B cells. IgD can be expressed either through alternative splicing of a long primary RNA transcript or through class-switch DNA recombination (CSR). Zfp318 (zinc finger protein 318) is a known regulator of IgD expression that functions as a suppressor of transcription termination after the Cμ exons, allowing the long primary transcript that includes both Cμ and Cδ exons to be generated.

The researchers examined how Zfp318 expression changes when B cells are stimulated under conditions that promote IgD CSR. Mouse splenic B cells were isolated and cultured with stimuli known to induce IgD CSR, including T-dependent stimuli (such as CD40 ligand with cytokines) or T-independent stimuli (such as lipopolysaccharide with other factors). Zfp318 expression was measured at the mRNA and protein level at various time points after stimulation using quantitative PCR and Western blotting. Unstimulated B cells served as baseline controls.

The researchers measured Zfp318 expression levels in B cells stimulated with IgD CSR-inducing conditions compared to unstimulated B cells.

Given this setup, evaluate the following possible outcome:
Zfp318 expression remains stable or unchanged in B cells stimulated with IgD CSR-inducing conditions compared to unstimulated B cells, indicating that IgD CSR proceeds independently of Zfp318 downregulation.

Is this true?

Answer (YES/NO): NO